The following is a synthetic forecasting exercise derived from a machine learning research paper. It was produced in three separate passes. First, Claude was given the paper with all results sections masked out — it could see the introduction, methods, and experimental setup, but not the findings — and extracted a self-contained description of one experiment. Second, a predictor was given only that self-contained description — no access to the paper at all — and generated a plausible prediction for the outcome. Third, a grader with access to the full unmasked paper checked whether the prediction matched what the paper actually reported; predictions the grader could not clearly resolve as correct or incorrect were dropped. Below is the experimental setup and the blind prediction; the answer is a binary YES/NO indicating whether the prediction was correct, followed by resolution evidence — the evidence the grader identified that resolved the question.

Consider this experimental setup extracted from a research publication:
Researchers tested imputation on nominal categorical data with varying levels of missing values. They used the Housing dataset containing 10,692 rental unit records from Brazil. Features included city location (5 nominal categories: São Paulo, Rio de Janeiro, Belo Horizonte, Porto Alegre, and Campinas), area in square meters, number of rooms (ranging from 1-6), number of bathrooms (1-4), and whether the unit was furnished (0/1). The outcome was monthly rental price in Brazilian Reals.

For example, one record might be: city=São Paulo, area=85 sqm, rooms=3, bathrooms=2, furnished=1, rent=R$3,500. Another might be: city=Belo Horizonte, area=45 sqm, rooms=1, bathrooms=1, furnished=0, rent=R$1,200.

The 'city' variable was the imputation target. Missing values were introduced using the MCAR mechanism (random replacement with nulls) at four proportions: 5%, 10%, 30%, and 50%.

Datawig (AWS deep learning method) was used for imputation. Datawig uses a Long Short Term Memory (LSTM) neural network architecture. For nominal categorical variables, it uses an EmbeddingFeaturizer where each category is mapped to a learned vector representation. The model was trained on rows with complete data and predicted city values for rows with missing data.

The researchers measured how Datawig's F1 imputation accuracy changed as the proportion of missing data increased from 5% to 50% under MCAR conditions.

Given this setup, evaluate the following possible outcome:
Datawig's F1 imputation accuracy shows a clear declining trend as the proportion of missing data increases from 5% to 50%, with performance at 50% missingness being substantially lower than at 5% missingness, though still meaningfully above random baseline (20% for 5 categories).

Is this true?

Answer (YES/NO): NO